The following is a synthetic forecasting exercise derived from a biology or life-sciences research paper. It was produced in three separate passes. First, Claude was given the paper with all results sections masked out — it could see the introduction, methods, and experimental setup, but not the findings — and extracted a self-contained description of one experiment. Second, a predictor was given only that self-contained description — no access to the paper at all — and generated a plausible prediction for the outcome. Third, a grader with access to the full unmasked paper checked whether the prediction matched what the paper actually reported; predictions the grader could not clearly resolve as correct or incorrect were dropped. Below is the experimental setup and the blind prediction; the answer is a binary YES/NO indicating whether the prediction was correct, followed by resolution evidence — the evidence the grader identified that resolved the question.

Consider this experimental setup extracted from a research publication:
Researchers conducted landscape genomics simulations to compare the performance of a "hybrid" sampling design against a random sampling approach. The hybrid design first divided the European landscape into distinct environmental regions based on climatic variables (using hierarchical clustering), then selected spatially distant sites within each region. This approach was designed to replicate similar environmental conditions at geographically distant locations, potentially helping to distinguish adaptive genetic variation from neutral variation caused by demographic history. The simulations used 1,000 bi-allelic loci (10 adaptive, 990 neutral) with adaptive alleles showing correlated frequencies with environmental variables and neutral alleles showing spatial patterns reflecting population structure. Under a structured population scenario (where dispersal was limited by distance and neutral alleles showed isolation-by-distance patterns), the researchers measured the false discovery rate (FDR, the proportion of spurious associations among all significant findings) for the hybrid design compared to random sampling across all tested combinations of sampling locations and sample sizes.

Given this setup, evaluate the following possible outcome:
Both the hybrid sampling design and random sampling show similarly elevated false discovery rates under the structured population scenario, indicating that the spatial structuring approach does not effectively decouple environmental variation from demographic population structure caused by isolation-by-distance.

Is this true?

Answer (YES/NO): NO